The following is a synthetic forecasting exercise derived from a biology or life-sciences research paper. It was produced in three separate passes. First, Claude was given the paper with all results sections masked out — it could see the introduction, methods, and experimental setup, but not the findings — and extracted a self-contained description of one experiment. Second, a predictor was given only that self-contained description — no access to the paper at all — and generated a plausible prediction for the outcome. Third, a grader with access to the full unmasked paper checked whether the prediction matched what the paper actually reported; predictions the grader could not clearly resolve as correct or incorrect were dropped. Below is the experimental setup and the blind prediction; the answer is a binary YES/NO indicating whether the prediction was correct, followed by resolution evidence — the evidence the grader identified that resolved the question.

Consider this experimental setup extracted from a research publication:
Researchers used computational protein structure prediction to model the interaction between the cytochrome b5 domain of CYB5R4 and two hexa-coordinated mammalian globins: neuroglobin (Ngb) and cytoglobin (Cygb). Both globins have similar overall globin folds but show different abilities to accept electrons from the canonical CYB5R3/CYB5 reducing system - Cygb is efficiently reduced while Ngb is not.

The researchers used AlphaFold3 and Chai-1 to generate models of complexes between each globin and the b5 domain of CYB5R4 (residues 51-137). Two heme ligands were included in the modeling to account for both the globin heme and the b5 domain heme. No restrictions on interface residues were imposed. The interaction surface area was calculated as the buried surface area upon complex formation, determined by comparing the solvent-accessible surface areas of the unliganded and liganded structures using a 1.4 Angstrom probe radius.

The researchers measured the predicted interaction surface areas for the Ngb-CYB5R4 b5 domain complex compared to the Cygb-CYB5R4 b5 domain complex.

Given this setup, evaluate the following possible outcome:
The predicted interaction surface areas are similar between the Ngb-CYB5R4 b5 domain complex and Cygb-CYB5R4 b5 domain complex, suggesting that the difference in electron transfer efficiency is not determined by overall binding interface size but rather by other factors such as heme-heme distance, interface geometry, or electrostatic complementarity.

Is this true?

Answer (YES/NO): NO